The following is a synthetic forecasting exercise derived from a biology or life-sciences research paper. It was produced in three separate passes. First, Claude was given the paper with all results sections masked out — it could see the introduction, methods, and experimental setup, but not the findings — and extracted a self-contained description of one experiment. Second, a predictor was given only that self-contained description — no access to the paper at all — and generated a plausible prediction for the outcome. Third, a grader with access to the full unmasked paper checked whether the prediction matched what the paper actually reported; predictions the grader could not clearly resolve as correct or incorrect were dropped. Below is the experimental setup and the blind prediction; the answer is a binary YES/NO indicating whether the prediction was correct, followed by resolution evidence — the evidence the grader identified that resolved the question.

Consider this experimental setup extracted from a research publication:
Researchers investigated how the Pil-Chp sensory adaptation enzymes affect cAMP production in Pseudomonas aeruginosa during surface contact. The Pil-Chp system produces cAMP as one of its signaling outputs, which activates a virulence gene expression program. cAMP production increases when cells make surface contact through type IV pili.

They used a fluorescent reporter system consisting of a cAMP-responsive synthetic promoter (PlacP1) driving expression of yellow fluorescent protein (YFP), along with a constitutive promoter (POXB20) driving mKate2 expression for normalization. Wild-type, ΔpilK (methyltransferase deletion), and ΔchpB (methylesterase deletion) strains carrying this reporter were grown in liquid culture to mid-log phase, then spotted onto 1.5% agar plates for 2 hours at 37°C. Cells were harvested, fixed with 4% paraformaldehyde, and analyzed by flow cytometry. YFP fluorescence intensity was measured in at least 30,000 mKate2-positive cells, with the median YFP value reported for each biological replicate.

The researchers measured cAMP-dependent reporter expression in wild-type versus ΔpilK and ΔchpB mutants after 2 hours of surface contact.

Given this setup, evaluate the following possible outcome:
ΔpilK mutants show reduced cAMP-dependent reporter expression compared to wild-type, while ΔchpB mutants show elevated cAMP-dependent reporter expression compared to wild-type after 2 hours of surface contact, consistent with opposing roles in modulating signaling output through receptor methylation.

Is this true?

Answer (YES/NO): YES